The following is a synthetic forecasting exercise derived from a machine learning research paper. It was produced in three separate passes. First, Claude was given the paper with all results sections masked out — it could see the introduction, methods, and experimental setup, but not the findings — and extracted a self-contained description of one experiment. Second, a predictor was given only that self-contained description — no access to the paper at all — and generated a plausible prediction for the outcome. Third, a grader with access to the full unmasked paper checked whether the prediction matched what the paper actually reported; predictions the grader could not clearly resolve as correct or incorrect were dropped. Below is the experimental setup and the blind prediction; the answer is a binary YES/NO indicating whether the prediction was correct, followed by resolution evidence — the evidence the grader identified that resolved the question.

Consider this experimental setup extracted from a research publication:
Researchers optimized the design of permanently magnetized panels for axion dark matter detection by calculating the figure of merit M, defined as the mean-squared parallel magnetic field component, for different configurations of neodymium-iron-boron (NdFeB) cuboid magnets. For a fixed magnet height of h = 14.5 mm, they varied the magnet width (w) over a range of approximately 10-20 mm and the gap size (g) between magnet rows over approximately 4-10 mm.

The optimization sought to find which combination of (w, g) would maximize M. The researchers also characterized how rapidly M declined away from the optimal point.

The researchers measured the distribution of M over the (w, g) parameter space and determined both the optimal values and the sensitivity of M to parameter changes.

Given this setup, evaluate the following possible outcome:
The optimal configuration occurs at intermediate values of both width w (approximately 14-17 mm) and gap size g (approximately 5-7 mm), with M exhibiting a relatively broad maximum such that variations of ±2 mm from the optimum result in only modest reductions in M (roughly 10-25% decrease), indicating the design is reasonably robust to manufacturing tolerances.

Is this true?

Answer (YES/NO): NO